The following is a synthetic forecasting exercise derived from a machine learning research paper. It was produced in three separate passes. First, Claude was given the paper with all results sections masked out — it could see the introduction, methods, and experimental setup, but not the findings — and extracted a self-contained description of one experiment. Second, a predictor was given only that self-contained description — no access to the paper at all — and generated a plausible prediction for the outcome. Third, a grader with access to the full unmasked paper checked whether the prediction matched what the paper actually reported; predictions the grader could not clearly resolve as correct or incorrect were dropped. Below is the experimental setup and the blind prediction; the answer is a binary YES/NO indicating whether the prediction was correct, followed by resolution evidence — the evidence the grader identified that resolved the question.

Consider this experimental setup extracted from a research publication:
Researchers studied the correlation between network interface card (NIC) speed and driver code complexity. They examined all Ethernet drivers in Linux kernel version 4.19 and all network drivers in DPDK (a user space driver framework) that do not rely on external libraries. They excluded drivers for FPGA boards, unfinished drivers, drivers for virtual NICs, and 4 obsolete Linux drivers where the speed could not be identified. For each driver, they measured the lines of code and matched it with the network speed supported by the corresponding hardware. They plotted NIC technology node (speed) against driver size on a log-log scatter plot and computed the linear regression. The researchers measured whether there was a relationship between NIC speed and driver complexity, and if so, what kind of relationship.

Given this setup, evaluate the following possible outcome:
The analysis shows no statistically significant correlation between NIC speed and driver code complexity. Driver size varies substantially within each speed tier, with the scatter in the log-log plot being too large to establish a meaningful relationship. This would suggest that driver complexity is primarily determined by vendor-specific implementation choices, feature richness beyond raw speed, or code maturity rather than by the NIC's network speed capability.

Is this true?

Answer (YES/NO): NO